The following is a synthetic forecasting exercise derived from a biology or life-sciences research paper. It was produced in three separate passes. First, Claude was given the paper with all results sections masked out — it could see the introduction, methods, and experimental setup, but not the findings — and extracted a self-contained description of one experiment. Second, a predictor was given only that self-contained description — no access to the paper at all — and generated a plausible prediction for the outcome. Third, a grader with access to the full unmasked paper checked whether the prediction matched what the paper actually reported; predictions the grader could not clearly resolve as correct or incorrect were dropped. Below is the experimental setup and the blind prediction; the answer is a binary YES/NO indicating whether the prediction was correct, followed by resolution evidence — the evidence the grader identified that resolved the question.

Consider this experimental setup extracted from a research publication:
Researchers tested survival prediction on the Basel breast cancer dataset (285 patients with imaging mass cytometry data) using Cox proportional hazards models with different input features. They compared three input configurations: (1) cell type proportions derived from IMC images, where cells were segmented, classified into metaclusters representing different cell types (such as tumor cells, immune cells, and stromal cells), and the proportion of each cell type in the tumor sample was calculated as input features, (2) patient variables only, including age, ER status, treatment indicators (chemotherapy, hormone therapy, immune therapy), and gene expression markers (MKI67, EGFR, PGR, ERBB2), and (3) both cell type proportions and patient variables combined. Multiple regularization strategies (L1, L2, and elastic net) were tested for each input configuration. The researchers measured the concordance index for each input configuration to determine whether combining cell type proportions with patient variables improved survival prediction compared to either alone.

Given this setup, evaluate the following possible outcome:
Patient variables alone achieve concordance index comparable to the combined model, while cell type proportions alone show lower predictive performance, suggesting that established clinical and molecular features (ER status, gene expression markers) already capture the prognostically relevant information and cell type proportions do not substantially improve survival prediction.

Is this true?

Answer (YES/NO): NO